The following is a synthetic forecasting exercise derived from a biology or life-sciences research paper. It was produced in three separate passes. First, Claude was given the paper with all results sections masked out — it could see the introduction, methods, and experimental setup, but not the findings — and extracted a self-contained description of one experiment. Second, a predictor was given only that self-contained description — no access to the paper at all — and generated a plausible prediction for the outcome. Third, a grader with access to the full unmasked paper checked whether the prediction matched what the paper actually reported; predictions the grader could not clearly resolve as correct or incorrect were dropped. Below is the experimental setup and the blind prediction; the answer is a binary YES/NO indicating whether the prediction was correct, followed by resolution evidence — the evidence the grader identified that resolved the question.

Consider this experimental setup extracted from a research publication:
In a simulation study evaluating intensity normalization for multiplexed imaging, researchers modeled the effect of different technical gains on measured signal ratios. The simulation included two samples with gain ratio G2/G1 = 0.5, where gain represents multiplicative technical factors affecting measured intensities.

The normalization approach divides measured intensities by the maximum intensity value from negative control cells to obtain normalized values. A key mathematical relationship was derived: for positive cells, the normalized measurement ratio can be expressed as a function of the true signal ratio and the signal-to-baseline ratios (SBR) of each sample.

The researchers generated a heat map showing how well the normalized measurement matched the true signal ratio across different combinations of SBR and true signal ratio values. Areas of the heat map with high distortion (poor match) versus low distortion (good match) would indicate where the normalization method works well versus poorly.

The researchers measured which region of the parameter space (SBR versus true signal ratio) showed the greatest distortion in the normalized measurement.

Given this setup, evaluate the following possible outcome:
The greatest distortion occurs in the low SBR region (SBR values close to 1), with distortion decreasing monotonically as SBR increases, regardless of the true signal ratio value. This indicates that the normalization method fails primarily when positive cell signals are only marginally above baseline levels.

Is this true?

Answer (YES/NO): NO